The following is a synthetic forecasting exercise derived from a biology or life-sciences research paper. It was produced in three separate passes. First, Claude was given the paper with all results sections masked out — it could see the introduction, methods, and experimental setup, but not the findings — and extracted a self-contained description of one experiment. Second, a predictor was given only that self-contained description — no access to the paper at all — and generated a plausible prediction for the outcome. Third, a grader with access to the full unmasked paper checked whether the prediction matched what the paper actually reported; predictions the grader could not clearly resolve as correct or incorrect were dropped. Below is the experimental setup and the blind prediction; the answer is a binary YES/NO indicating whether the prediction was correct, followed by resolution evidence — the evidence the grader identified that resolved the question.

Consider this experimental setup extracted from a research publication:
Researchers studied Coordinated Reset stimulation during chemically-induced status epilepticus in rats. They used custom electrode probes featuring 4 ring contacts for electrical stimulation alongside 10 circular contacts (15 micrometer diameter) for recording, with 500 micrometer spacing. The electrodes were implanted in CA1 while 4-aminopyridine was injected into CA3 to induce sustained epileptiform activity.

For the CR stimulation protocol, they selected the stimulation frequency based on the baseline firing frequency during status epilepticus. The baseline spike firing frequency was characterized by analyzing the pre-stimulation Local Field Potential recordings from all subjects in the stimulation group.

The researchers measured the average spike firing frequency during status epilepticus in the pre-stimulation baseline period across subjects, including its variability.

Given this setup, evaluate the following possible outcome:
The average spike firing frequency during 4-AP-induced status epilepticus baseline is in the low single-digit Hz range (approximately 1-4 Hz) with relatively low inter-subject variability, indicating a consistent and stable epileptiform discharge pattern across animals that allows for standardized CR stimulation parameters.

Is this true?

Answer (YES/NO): YES